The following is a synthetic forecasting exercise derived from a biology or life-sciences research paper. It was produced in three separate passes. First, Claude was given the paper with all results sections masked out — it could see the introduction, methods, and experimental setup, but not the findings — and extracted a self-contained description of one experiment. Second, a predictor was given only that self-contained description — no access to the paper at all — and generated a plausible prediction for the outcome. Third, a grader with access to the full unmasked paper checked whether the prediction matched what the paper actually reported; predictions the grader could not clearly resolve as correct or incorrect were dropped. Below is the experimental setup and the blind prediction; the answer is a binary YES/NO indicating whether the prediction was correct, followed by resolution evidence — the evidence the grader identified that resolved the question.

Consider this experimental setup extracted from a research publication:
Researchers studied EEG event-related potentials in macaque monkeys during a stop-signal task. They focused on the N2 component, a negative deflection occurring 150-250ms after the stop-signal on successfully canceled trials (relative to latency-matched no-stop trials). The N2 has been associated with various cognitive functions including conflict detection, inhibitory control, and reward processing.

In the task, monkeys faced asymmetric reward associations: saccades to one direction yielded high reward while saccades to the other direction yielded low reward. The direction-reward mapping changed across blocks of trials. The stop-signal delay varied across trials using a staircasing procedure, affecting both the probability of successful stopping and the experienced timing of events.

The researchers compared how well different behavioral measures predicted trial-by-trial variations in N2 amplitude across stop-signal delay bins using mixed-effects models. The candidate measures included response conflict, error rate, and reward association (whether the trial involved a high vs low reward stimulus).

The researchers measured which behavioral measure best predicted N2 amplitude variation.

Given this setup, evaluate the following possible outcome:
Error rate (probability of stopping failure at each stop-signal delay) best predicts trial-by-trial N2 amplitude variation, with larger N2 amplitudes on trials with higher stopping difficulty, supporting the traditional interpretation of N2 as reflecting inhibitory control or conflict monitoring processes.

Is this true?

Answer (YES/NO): NO